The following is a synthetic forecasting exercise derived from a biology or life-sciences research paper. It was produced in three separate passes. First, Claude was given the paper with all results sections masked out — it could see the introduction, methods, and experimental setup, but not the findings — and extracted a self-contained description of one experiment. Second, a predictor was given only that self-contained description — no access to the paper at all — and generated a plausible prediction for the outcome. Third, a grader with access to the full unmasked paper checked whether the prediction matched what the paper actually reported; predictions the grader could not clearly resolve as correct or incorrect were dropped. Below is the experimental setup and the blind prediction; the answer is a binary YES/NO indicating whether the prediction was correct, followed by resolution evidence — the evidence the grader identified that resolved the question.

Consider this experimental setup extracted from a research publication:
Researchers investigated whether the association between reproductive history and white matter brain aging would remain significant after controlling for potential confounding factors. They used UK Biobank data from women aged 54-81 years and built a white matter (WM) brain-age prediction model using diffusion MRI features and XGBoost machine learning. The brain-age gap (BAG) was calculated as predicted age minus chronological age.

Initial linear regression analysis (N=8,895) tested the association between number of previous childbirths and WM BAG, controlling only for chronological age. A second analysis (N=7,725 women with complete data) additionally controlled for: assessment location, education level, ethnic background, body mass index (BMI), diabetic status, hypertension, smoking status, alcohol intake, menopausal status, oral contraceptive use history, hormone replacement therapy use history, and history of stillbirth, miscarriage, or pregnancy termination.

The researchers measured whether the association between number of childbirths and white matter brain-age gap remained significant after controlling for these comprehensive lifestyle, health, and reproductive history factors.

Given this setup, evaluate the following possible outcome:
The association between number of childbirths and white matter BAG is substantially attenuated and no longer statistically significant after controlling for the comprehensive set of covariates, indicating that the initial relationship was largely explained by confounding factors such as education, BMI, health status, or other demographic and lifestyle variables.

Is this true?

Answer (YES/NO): NO